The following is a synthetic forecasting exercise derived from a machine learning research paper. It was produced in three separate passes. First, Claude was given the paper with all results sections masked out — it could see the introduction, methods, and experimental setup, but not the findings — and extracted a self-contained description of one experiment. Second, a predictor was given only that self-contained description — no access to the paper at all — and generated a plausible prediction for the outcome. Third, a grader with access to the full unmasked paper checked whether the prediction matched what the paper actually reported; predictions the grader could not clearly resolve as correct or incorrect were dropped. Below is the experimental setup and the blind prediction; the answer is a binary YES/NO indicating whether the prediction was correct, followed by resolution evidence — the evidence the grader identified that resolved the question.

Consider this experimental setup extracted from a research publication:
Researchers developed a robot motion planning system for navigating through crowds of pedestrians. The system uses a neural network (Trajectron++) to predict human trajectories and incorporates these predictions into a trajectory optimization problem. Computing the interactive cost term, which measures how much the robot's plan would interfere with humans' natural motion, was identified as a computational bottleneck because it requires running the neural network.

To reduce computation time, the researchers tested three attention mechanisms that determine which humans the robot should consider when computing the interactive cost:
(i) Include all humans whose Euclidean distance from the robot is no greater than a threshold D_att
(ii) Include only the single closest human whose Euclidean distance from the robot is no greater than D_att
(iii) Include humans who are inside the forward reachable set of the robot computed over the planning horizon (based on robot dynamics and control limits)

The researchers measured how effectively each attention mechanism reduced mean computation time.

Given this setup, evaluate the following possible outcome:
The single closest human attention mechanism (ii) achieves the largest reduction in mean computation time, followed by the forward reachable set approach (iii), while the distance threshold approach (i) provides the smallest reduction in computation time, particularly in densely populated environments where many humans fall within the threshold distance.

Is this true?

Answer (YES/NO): NO